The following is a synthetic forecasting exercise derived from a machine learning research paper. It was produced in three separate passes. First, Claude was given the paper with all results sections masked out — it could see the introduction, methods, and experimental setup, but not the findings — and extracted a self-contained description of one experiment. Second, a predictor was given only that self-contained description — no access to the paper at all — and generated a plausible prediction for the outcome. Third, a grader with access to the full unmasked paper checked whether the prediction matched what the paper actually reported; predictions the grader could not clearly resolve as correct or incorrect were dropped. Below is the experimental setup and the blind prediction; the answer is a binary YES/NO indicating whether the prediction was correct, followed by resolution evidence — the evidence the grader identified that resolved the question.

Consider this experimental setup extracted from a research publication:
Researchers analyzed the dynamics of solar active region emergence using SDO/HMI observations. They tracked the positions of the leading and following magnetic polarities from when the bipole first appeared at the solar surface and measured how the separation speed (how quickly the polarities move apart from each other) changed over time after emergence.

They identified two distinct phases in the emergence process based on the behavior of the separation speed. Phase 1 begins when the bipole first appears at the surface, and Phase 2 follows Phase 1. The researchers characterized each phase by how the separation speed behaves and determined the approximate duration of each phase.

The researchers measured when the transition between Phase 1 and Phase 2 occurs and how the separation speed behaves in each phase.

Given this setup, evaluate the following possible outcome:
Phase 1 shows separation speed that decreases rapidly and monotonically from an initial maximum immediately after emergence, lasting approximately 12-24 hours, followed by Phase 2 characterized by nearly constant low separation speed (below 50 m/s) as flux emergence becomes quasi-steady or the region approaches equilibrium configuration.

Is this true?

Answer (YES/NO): NO